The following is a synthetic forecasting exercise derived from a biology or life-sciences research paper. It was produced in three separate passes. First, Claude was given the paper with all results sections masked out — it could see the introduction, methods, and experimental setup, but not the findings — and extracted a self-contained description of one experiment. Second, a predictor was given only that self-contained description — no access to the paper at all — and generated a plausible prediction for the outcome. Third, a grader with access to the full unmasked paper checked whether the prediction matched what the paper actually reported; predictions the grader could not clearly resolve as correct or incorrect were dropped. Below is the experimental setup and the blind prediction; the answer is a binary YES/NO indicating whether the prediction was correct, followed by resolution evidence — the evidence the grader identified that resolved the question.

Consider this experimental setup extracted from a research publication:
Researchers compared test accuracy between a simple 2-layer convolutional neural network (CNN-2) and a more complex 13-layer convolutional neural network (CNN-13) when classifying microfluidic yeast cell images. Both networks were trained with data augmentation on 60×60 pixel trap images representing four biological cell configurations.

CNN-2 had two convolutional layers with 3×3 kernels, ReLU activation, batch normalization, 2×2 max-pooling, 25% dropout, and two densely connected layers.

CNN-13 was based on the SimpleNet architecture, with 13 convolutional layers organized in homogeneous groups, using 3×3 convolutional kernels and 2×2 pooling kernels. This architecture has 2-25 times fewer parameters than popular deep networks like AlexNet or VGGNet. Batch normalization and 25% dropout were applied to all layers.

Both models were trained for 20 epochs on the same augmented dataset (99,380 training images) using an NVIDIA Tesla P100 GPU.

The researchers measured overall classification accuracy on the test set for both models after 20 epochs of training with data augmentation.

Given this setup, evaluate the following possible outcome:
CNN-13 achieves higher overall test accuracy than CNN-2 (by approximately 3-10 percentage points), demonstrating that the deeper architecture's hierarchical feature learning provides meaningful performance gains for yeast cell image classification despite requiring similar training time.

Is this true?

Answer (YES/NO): NO